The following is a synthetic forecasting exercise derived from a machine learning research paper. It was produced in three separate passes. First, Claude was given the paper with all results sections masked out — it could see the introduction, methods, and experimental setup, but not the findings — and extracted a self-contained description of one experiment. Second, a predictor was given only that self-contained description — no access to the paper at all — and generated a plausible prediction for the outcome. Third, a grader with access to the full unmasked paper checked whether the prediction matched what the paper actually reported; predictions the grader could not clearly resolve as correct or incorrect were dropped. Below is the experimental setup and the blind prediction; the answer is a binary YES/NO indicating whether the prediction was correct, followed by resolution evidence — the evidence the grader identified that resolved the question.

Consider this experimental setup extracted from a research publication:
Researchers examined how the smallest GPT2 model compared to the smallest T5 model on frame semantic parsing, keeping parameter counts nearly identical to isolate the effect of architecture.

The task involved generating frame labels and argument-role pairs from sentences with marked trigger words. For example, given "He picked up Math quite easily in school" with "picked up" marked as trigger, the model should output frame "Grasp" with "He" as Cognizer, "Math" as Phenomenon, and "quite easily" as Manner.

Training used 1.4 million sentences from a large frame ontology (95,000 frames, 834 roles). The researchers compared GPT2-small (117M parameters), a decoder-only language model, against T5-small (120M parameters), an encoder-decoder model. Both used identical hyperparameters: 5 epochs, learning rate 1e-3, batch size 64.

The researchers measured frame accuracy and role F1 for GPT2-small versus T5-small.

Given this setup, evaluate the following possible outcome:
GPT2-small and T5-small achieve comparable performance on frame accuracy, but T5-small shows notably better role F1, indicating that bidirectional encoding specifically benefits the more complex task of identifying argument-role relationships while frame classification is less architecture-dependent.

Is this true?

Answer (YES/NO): NO